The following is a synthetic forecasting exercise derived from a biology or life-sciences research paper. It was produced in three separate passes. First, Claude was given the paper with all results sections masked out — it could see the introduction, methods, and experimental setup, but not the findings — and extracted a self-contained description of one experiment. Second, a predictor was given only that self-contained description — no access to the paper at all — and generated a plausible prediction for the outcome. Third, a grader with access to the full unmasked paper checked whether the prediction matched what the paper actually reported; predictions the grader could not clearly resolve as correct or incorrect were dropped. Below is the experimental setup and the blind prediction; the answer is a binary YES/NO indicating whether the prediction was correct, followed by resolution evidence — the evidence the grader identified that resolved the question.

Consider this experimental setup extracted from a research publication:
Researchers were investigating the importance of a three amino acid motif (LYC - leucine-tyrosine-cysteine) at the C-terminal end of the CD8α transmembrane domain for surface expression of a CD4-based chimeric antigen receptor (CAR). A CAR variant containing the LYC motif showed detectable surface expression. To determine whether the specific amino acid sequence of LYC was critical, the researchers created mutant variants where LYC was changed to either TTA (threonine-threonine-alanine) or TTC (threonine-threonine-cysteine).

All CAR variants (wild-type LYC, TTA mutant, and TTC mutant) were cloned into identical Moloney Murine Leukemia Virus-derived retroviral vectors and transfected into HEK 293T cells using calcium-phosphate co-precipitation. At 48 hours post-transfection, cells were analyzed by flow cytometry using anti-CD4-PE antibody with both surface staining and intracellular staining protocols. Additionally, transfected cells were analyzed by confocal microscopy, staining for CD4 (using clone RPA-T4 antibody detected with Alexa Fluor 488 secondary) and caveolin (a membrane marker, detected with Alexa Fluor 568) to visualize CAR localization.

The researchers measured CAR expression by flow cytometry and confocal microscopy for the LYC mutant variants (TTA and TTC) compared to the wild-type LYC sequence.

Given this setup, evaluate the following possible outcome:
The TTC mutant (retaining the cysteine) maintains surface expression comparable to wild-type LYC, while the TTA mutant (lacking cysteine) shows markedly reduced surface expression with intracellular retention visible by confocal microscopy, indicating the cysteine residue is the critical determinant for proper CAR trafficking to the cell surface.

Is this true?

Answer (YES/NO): NO